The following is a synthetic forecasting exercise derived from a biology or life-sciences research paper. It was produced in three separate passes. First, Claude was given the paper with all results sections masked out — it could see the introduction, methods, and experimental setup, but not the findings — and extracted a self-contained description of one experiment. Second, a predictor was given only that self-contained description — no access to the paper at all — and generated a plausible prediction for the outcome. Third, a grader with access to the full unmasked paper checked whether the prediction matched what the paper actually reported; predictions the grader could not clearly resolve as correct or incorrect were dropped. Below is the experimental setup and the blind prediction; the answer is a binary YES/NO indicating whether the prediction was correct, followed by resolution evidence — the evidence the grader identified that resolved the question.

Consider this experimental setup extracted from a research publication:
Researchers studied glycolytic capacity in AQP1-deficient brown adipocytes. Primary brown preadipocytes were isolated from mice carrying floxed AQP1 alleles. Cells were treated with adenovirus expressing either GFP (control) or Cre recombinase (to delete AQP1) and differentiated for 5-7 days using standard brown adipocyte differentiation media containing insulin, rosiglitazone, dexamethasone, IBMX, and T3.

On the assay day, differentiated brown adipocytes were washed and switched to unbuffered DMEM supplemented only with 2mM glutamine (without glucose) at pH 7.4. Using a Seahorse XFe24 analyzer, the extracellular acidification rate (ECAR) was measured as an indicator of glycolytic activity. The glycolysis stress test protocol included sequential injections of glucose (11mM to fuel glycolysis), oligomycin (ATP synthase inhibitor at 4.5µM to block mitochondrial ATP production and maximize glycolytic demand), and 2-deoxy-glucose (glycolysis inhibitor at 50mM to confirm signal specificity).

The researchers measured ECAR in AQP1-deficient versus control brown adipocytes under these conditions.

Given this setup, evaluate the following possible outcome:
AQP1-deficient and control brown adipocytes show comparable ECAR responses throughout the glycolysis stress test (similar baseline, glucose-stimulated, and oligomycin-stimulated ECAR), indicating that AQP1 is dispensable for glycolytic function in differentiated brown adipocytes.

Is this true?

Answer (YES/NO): YES